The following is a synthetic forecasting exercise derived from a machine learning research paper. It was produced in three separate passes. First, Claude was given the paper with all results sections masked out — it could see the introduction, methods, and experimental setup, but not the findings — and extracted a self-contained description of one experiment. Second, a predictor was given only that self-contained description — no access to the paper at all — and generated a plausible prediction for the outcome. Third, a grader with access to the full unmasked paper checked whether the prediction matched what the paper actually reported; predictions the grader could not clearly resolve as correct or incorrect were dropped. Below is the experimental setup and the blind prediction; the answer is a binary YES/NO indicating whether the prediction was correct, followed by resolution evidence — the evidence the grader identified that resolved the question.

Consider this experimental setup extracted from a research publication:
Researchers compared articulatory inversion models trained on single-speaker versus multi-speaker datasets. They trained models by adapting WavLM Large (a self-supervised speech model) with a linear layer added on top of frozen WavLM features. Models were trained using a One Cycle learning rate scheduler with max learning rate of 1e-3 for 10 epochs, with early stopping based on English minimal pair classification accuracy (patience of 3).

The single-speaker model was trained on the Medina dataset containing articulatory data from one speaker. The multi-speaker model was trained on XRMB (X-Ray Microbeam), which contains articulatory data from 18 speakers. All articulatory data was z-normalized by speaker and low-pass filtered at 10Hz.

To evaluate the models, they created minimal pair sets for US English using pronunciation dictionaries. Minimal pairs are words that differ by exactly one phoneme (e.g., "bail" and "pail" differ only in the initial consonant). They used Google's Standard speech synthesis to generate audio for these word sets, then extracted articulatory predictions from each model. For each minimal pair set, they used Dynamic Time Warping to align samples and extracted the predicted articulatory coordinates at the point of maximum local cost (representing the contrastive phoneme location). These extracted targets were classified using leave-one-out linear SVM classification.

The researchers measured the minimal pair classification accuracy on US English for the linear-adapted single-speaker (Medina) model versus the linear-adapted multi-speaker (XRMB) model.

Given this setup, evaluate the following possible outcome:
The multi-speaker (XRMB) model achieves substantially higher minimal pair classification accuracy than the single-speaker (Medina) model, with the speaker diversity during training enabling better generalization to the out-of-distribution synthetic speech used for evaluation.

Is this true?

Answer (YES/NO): NO